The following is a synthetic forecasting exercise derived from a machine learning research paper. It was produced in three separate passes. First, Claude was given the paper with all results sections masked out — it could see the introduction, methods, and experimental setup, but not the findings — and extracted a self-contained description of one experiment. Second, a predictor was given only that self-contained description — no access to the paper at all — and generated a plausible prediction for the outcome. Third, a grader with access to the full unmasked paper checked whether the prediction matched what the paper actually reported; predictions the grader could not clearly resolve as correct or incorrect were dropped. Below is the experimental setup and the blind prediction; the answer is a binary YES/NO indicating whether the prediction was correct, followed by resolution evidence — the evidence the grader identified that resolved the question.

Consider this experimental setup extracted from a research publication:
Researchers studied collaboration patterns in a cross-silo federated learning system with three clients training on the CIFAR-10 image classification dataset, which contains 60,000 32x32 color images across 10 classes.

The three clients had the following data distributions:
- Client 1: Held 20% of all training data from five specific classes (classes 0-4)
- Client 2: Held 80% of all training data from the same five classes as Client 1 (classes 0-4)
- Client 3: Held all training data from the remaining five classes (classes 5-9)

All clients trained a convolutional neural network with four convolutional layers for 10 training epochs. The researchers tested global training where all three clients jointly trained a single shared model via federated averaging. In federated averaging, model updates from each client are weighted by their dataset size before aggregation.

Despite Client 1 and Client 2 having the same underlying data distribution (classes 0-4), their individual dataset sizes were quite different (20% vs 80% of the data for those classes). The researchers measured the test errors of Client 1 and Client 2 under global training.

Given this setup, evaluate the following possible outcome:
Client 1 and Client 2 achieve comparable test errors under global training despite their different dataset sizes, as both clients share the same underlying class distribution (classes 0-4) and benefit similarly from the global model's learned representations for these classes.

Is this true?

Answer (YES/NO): YES